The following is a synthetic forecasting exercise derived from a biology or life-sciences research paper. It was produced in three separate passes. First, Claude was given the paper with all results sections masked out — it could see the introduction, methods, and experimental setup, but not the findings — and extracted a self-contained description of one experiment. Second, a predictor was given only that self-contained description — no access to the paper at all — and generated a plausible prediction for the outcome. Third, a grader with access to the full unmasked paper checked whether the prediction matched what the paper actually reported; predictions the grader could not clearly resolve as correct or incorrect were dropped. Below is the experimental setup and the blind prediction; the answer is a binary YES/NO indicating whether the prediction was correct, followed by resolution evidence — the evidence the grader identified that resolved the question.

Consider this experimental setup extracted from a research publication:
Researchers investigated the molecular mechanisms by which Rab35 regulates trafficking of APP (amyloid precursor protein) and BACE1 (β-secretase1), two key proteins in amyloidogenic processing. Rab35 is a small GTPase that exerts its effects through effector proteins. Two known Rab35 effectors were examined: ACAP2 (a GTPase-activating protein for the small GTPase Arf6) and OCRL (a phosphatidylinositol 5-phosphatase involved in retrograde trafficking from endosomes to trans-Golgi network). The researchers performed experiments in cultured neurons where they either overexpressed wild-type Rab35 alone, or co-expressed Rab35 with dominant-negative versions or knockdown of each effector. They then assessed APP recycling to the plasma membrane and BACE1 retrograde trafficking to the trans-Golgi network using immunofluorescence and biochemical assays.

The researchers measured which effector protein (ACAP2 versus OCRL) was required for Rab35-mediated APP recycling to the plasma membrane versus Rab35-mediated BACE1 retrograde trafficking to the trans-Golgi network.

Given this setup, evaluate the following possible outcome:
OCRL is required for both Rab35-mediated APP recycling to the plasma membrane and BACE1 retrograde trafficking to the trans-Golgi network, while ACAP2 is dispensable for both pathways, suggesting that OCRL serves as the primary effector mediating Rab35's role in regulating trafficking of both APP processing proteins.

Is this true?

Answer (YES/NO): NO